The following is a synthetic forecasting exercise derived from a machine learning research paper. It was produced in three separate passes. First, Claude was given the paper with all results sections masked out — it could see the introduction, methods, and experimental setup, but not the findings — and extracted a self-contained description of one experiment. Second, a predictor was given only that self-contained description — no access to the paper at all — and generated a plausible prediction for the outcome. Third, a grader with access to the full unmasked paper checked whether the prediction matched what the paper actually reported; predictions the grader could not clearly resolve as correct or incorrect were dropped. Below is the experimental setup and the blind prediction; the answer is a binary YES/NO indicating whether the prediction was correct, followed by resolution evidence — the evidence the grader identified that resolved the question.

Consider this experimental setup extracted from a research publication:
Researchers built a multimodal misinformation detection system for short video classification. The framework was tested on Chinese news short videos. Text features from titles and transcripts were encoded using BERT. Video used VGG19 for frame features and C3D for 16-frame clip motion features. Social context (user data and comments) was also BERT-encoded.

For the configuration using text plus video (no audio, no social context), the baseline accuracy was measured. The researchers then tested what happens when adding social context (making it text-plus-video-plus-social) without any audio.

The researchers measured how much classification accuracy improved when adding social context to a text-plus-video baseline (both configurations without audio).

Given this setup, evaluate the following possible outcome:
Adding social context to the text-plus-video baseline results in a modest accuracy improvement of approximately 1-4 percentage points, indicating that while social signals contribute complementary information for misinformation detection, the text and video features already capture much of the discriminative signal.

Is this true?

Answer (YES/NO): YES